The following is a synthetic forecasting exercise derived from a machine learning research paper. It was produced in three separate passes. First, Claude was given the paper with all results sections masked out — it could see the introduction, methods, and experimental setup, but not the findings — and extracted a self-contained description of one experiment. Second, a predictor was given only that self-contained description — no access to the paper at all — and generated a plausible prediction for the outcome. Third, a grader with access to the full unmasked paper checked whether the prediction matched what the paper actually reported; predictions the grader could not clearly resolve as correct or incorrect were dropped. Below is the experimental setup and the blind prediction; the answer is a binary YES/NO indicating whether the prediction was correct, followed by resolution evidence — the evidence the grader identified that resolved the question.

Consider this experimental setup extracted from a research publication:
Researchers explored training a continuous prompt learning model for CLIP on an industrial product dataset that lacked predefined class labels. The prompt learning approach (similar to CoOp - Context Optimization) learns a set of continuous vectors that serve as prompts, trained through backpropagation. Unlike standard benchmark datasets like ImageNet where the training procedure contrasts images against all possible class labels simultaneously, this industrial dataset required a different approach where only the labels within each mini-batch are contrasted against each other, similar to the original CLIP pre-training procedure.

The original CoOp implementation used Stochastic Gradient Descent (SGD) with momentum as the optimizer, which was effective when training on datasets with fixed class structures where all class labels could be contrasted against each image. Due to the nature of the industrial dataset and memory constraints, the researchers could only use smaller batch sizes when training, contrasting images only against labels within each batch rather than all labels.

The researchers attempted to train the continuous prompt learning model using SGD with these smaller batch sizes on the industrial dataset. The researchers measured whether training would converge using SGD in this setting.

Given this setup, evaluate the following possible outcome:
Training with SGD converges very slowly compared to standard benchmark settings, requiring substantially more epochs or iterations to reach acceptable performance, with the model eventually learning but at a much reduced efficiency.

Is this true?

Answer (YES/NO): NO